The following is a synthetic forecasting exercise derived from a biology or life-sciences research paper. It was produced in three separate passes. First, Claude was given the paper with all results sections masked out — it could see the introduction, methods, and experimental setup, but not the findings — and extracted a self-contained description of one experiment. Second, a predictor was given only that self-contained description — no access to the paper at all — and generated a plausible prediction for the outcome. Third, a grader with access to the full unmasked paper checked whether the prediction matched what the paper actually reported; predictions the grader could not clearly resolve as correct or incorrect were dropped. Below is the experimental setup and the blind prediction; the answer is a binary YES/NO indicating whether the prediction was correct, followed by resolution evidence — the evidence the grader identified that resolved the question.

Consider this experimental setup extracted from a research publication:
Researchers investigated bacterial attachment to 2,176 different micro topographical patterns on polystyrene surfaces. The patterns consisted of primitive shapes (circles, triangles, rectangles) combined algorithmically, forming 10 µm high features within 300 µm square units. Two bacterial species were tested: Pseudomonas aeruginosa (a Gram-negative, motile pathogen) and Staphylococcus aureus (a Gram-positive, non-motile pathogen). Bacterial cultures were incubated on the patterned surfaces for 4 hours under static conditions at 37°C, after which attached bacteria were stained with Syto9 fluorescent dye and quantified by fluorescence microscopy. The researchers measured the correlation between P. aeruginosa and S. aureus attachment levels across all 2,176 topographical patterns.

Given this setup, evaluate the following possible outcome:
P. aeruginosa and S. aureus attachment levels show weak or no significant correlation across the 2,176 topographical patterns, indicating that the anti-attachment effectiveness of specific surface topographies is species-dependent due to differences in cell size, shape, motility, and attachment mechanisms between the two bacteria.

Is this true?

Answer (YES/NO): NO